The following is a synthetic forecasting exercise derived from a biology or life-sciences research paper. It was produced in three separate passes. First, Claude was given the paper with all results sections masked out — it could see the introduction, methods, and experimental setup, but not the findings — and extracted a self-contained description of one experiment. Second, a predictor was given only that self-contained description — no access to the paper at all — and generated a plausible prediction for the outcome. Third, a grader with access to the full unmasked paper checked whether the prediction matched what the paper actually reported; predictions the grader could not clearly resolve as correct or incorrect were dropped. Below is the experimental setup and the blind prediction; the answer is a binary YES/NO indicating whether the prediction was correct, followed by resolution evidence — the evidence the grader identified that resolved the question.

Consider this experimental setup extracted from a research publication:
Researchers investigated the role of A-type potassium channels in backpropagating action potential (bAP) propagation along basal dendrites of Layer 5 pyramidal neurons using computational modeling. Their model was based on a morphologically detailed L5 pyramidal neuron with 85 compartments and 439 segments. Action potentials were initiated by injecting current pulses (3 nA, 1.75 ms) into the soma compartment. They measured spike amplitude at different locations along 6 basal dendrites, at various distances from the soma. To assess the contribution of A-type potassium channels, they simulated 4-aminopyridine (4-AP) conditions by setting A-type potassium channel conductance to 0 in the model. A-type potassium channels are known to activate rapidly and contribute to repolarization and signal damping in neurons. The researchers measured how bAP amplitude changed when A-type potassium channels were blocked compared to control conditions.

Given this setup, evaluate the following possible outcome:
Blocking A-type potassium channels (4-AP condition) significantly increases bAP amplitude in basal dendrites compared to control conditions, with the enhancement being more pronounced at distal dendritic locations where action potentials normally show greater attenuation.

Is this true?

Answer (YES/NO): YES